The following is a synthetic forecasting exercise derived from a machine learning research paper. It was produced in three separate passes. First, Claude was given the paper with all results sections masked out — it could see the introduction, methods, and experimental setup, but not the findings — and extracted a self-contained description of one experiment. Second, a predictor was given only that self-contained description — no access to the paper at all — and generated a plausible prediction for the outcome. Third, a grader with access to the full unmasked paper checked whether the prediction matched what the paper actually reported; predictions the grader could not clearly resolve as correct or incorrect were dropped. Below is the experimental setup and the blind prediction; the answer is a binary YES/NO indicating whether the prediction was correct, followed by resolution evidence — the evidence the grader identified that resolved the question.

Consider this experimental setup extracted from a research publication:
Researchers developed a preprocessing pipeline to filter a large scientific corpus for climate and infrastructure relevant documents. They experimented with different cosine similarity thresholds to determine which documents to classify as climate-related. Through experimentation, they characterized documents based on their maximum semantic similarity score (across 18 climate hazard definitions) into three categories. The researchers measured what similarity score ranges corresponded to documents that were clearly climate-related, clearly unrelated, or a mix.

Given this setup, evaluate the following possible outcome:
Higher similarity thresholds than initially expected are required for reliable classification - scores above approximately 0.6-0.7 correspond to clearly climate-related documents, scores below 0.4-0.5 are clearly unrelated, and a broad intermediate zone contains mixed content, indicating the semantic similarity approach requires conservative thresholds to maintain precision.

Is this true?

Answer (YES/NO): NO